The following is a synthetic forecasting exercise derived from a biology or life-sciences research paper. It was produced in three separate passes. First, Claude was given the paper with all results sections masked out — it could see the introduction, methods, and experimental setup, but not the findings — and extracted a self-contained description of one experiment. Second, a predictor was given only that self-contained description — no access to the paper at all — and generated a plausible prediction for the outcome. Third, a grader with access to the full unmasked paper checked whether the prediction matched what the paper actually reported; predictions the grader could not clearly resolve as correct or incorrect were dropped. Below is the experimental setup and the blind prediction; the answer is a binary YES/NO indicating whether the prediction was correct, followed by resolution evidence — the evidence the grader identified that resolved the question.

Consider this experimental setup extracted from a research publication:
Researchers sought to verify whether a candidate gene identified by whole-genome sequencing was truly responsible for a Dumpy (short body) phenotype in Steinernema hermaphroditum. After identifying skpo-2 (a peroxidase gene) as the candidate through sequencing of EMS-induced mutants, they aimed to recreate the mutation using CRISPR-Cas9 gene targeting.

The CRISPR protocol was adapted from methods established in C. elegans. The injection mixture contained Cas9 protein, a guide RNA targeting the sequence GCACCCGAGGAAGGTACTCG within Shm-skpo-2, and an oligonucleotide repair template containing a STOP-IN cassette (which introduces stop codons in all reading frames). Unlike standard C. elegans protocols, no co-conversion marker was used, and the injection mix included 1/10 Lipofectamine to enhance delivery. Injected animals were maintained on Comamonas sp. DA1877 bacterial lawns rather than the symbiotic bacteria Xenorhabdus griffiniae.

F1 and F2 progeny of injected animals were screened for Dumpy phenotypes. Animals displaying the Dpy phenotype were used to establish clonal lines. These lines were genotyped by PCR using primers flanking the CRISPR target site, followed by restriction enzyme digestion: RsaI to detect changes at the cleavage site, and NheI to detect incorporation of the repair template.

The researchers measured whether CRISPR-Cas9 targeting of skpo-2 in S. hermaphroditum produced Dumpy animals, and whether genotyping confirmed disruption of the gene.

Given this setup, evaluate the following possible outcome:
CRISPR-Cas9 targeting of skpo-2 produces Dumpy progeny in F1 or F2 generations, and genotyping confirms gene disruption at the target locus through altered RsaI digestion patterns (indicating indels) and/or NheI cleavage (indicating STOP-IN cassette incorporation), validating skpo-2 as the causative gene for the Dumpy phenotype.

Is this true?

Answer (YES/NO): YES